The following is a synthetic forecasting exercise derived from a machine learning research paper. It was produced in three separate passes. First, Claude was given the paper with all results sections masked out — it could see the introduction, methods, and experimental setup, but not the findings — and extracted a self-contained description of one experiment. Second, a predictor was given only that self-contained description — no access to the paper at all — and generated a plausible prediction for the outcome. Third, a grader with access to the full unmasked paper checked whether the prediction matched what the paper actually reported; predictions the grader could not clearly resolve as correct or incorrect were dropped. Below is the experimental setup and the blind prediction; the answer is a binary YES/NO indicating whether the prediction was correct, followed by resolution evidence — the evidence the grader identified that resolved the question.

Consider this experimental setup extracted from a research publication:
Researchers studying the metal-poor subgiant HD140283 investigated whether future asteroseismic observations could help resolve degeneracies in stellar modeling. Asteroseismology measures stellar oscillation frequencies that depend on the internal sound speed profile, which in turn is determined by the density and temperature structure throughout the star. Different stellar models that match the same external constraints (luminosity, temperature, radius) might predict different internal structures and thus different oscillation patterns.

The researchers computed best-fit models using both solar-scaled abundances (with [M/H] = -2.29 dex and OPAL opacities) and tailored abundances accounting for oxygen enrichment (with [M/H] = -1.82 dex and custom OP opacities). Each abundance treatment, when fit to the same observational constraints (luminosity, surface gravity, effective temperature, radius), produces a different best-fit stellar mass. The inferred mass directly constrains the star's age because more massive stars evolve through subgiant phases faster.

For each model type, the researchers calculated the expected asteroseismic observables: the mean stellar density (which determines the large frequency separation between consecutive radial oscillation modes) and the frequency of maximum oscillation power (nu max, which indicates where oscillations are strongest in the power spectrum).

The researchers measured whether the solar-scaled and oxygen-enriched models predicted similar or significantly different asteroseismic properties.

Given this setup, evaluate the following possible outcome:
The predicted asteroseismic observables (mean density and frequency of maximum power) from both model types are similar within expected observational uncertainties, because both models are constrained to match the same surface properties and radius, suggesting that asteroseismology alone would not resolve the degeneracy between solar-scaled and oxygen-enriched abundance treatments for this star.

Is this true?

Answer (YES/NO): NO